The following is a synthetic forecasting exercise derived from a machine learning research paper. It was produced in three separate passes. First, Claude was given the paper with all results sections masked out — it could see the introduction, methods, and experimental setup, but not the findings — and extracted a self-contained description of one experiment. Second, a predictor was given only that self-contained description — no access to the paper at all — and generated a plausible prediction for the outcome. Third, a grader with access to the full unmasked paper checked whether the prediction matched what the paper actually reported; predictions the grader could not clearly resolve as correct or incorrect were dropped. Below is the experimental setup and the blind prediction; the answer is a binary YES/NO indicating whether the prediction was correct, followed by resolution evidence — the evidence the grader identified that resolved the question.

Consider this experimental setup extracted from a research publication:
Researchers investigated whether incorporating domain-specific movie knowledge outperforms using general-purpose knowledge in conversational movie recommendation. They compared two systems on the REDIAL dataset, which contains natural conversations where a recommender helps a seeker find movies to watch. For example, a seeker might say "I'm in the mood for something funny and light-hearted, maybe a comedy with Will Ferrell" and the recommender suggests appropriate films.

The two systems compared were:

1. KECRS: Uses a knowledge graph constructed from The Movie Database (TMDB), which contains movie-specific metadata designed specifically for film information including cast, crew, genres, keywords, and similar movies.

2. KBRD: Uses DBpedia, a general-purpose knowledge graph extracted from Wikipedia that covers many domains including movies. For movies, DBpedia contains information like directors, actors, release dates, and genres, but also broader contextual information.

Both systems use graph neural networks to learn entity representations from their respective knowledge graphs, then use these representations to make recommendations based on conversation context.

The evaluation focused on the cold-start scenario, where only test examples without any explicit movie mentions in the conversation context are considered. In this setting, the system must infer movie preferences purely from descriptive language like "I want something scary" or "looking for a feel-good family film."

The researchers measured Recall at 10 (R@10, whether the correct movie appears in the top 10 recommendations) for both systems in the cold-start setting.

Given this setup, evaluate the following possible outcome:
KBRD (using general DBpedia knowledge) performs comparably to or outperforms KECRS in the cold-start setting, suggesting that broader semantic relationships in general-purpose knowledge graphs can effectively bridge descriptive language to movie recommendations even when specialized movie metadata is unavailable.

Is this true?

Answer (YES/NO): NO